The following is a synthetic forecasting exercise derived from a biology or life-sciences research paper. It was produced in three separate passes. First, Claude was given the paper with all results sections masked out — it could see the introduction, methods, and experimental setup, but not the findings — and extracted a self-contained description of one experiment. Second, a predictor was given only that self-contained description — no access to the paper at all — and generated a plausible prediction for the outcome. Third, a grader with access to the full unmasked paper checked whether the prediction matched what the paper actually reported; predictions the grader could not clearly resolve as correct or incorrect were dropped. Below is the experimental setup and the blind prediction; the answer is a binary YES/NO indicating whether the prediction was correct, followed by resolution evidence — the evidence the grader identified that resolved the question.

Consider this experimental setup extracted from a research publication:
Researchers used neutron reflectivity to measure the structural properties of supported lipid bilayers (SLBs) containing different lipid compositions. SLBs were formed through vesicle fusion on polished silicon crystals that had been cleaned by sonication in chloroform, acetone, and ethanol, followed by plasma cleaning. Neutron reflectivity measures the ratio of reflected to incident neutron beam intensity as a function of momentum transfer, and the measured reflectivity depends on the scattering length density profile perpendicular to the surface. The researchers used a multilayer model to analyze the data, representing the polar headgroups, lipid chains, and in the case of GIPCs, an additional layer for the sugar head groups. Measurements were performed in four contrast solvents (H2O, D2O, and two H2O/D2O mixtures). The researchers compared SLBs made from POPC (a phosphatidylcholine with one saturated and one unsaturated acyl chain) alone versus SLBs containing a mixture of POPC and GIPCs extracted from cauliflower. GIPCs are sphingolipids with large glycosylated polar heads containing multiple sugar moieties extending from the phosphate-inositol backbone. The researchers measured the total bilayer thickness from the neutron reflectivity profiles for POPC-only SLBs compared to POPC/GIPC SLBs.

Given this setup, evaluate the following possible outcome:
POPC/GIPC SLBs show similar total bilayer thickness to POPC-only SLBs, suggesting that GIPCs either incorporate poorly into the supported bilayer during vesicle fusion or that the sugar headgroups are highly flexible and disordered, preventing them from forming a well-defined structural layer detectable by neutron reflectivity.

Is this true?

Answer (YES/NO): NO